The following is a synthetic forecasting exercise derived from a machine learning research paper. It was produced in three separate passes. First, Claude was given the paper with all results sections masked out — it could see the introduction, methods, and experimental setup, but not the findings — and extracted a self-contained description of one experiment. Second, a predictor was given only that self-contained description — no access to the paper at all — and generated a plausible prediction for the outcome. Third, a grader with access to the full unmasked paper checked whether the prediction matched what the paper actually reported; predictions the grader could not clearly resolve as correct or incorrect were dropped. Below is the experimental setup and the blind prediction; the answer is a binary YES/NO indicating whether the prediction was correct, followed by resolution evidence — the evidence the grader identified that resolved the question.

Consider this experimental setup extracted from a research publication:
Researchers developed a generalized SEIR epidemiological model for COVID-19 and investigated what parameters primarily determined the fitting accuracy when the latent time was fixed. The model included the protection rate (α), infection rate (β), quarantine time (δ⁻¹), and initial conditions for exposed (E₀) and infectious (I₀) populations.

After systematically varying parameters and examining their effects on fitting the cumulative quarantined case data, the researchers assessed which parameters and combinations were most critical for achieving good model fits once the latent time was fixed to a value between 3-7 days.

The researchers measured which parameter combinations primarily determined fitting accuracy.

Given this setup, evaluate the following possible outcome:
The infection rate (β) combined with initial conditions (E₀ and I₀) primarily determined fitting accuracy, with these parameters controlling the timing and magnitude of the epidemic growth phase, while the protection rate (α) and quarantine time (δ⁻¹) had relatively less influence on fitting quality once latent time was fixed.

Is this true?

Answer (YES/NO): NO